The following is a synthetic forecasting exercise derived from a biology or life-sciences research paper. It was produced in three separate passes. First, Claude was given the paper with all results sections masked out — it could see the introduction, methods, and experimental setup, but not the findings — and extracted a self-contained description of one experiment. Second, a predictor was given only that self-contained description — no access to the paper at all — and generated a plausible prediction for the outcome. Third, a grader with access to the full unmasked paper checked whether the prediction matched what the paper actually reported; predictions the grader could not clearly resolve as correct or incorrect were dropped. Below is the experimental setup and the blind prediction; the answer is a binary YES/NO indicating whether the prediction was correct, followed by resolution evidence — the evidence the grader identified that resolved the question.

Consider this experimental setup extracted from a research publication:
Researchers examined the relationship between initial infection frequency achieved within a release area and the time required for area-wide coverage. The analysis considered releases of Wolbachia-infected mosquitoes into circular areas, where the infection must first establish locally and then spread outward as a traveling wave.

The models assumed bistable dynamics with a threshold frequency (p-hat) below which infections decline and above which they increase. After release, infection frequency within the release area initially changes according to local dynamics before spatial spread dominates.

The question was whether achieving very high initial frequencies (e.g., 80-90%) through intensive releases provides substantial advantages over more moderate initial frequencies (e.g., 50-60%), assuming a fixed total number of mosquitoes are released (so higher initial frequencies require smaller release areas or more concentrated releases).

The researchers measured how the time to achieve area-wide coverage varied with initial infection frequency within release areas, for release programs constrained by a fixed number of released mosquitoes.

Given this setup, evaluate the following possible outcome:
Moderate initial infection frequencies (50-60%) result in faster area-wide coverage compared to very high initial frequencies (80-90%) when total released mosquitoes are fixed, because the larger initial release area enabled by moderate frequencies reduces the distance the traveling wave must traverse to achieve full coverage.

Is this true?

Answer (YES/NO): NO